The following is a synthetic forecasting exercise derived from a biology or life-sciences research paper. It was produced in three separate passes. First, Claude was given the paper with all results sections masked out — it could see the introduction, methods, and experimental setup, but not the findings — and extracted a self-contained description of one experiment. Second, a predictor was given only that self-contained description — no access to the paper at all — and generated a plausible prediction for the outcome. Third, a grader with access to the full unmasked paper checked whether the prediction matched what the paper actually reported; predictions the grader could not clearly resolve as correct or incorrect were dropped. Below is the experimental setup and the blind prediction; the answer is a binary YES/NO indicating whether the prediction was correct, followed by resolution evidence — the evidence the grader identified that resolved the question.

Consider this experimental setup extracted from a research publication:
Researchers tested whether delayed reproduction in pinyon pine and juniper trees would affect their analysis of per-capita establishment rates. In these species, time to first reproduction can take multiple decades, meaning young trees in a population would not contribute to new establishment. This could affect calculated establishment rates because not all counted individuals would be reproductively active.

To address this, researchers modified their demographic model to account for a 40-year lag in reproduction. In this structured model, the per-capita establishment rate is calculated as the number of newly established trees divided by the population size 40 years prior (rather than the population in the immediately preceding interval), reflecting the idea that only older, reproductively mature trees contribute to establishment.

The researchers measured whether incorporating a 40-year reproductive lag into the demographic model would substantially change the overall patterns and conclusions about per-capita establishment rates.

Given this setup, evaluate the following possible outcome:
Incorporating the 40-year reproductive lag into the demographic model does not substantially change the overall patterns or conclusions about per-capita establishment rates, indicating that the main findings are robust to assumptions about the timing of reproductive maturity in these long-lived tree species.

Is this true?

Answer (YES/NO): YES